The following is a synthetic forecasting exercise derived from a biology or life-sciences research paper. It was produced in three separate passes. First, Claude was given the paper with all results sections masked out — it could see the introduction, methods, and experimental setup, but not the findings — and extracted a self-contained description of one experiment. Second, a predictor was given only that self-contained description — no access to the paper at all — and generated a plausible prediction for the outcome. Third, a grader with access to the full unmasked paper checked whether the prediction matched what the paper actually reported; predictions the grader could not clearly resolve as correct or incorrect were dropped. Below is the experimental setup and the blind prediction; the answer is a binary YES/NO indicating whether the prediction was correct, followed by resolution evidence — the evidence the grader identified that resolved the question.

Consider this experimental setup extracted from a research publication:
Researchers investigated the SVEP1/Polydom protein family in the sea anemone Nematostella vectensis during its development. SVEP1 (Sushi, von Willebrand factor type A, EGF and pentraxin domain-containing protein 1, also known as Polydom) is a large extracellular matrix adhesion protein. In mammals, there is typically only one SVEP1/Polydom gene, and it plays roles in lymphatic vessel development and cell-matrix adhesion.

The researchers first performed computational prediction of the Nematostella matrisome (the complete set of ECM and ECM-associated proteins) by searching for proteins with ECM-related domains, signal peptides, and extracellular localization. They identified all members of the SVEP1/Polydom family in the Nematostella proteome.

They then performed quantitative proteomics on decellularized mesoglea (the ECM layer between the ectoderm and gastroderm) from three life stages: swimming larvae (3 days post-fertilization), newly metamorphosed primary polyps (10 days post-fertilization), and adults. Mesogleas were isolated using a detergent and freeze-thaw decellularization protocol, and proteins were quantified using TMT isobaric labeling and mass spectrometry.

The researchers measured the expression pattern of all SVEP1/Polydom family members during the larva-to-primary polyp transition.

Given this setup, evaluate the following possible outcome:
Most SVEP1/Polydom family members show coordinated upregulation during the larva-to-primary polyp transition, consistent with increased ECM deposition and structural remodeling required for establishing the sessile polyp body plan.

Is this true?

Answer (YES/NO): YES